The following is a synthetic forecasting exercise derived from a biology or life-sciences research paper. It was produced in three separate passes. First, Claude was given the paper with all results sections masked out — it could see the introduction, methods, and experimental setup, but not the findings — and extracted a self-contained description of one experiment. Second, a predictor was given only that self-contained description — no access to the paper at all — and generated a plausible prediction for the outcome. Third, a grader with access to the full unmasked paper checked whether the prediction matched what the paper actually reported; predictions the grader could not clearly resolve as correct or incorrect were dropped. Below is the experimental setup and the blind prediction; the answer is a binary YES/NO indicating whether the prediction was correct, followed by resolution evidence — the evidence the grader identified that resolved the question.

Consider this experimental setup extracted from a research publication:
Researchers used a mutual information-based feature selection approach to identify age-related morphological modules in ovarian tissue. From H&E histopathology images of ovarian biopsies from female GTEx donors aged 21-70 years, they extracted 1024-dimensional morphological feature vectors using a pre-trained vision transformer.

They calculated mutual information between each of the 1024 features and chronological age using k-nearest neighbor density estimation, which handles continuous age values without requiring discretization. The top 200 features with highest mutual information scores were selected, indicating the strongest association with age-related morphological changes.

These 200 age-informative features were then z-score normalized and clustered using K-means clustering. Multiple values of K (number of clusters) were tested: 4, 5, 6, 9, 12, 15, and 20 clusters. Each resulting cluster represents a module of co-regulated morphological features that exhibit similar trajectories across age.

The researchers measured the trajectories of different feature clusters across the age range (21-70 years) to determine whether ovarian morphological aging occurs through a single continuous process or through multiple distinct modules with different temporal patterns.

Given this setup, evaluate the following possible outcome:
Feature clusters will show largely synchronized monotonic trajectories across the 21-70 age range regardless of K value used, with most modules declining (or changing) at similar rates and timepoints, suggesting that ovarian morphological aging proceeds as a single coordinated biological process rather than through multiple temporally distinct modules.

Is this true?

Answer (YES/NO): NO